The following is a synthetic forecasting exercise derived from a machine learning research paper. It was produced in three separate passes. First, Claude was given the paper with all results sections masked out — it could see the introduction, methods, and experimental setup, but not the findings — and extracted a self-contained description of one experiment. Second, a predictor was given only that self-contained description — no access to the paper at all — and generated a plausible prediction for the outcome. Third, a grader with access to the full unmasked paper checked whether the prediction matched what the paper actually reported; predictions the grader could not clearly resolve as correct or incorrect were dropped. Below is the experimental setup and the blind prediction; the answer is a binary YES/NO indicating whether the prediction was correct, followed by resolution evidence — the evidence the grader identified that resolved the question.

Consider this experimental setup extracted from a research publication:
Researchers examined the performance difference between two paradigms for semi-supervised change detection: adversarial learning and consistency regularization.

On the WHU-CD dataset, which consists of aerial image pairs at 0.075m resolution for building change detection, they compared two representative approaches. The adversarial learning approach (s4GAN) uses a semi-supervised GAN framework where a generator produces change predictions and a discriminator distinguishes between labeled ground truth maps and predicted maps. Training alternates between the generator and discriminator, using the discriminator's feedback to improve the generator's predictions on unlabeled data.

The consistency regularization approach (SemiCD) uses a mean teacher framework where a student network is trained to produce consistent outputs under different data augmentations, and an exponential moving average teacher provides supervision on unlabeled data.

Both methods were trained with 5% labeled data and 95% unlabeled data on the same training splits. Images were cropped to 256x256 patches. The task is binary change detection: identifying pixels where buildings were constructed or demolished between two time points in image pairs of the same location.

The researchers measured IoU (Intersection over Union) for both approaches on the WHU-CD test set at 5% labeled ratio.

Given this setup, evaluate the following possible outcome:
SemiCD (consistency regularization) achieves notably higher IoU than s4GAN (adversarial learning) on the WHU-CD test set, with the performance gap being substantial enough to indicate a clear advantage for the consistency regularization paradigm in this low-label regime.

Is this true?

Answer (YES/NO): YES